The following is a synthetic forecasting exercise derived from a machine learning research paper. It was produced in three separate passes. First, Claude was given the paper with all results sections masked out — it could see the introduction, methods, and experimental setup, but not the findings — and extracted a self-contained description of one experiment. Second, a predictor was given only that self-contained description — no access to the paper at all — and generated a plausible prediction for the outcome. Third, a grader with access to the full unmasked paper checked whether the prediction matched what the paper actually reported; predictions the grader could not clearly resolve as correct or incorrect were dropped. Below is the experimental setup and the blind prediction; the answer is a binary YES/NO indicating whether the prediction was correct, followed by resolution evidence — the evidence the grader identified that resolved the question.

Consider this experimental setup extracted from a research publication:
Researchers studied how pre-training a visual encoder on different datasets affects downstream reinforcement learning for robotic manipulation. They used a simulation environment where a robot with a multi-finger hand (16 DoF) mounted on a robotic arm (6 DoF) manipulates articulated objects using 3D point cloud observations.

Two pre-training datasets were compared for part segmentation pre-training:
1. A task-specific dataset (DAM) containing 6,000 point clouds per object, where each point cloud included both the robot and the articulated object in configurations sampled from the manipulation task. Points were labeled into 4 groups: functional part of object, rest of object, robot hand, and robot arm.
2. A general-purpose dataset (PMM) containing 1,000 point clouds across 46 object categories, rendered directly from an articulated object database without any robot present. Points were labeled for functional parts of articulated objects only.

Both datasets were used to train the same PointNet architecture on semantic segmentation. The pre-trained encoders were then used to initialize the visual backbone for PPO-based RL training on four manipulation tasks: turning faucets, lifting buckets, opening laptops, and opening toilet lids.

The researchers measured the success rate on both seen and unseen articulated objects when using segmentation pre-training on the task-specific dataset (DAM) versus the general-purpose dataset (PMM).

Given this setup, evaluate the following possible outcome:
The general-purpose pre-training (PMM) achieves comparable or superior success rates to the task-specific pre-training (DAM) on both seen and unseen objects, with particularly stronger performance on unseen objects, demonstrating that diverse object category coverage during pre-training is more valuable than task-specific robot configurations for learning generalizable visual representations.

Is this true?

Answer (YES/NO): NO